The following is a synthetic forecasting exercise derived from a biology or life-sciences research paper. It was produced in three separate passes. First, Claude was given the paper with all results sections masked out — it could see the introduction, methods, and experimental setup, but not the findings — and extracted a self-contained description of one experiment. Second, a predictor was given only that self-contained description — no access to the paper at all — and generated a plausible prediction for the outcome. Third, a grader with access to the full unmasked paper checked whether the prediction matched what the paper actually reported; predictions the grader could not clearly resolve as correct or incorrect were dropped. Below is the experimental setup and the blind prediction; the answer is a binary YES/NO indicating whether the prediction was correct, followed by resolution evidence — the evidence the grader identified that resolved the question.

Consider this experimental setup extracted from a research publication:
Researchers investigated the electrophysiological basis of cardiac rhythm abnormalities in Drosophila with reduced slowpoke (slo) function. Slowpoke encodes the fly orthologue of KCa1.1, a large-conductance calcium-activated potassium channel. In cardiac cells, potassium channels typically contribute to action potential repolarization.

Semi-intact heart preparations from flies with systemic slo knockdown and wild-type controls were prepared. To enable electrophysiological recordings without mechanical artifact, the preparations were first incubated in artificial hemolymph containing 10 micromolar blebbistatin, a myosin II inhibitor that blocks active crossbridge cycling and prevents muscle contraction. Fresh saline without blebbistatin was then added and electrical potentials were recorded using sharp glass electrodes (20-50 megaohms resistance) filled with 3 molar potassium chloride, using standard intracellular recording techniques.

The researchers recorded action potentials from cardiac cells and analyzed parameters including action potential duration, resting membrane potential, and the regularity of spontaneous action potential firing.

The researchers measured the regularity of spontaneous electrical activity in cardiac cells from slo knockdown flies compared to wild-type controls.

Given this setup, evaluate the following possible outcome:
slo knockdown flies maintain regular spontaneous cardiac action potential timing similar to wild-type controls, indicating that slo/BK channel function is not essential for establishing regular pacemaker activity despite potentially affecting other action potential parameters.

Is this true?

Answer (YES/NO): NO